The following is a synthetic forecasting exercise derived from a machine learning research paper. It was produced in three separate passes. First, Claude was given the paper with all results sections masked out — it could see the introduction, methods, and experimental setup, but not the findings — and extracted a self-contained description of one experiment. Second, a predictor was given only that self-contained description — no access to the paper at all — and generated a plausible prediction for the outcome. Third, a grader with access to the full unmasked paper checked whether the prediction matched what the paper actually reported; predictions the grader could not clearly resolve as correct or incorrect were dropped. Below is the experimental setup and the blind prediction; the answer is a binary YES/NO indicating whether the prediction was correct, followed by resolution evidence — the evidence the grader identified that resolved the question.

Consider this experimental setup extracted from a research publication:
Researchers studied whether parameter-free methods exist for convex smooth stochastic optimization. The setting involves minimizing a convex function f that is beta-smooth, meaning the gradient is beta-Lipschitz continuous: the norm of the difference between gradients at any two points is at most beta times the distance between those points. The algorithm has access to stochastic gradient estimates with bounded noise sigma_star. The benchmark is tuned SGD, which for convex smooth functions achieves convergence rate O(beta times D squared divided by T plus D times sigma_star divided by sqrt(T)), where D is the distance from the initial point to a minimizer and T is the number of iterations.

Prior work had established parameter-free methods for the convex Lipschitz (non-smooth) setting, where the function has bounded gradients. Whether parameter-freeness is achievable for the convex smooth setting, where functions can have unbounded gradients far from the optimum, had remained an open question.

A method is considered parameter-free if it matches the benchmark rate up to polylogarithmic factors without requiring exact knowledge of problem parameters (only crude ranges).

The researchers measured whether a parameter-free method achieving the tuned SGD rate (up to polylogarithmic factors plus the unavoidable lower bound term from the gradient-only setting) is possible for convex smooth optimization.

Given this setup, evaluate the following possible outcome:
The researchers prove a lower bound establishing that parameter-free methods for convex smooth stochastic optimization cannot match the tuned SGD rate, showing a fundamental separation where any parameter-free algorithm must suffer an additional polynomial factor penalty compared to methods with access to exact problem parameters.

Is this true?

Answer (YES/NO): NO